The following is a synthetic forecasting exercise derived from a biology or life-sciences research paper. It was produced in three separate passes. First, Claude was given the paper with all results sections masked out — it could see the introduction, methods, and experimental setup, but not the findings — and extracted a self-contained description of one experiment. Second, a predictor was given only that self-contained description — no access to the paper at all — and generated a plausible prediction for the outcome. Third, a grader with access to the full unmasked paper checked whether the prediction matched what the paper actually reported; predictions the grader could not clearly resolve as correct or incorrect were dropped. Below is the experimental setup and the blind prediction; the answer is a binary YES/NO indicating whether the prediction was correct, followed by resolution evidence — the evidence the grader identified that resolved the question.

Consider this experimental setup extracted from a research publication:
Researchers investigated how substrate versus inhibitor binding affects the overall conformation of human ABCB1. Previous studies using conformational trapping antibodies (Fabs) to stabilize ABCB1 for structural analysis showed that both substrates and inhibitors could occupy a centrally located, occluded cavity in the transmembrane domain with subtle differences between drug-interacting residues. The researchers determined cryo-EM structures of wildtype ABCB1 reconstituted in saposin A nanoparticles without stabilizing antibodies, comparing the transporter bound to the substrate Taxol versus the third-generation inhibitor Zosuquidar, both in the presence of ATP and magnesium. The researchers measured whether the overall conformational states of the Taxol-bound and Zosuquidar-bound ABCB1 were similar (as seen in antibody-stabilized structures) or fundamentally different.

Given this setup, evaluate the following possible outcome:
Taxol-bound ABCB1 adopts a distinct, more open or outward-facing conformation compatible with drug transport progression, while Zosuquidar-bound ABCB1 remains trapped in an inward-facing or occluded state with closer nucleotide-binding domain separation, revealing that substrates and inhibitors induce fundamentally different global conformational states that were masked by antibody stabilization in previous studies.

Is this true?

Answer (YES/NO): YES